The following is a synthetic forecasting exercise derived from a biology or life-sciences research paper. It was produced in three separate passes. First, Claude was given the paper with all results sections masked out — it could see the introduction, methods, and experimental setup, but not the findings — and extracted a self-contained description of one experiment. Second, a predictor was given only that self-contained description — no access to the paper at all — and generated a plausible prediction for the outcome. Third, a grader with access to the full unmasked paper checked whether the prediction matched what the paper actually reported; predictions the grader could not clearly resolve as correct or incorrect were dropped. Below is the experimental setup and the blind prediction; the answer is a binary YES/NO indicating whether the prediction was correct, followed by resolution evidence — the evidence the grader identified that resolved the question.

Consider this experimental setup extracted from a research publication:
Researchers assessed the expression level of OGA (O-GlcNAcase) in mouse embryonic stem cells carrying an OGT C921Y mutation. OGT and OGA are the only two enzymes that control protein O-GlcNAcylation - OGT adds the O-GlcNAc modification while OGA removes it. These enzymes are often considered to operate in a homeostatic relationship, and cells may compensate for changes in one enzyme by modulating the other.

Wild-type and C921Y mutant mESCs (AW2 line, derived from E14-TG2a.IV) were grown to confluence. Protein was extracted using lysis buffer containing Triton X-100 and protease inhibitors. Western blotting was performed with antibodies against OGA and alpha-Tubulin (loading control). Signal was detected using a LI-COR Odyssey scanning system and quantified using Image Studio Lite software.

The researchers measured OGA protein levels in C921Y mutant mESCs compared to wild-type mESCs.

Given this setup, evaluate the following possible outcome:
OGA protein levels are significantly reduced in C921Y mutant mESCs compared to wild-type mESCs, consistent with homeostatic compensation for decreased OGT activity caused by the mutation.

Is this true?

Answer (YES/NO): NO